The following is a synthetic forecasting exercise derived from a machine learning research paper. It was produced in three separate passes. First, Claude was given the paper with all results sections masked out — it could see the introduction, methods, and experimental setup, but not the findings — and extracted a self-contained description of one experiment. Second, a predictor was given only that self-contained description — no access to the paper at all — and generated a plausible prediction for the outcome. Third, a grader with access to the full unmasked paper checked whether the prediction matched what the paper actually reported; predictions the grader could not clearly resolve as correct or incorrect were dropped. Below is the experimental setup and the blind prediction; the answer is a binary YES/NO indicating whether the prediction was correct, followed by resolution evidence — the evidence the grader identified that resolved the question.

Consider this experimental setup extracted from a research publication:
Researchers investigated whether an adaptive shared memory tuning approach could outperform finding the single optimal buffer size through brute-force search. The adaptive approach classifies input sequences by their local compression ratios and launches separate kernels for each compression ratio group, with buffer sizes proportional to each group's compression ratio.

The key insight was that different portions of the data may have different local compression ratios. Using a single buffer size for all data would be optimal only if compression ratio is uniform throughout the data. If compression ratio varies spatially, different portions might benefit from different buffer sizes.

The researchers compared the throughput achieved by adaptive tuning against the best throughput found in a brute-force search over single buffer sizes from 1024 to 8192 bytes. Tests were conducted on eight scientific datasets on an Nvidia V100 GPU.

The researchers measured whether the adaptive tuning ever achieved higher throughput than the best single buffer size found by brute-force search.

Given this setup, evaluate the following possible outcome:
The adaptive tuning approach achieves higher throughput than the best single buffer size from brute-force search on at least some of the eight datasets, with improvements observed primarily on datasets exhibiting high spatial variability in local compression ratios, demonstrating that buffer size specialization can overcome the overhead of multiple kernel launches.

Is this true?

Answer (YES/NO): YES